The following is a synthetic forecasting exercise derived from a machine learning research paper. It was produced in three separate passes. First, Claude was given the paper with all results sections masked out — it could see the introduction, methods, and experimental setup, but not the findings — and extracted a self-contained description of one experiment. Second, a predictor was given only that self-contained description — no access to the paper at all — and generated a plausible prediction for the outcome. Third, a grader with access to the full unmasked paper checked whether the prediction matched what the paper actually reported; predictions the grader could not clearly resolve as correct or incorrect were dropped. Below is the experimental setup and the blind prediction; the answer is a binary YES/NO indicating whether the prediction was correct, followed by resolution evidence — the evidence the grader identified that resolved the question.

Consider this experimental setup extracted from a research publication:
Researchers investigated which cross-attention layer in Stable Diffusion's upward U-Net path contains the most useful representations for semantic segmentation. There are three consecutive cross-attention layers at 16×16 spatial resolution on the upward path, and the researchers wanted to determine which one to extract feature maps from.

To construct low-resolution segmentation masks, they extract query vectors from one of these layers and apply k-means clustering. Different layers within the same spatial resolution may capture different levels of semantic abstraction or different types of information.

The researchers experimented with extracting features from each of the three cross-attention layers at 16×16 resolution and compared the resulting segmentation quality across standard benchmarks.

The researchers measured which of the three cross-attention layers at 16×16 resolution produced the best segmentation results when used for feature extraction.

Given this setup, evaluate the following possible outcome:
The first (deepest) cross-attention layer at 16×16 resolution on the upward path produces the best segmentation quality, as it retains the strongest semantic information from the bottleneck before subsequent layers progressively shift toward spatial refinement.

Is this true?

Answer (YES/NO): NO